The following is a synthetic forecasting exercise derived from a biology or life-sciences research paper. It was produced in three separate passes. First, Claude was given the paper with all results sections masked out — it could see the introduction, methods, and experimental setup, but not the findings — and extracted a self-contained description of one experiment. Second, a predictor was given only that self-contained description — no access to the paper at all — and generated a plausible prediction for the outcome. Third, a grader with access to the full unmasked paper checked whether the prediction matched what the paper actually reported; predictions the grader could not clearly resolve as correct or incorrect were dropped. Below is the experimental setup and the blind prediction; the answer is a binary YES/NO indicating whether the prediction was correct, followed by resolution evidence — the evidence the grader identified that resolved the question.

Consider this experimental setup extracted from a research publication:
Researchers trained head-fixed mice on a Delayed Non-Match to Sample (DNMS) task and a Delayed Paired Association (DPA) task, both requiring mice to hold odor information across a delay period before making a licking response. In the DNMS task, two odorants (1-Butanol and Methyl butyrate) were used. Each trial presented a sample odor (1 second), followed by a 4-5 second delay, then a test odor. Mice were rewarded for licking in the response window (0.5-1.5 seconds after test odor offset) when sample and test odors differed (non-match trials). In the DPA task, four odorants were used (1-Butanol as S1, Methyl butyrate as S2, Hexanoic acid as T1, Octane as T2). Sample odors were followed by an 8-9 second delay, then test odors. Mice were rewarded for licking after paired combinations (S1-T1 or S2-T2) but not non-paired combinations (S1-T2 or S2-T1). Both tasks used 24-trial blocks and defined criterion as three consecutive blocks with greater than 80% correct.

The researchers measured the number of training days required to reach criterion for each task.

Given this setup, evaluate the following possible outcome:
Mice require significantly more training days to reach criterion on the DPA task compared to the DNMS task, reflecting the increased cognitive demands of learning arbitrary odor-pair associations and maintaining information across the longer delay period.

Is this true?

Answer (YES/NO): NO